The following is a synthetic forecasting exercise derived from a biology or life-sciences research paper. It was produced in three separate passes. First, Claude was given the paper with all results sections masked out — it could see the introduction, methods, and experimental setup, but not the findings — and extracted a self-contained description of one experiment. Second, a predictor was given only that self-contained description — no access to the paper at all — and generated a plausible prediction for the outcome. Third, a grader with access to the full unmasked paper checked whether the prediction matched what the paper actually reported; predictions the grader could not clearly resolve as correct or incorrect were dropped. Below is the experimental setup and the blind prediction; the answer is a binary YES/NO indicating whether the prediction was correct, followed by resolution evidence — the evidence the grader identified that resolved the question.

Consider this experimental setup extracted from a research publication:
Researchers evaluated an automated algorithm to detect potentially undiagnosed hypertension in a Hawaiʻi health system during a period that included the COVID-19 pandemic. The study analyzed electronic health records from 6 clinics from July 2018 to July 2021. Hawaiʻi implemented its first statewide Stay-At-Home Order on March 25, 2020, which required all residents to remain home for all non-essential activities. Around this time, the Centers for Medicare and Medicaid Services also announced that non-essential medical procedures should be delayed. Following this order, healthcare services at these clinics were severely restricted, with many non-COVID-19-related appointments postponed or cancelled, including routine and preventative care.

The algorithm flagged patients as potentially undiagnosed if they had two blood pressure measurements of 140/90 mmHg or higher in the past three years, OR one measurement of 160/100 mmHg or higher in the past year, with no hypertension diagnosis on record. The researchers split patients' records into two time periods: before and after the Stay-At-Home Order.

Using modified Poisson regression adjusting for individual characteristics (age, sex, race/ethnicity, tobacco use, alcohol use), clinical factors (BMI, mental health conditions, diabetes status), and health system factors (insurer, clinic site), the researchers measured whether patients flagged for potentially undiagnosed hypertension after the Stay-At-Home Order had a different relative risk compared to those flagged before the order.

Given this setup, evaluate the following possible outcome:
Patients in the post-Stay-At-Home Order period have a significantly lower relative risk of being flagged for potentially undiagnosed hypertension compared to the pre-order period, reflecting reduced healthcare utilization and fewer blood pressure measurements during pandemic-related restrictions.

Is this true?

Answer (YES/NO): NO